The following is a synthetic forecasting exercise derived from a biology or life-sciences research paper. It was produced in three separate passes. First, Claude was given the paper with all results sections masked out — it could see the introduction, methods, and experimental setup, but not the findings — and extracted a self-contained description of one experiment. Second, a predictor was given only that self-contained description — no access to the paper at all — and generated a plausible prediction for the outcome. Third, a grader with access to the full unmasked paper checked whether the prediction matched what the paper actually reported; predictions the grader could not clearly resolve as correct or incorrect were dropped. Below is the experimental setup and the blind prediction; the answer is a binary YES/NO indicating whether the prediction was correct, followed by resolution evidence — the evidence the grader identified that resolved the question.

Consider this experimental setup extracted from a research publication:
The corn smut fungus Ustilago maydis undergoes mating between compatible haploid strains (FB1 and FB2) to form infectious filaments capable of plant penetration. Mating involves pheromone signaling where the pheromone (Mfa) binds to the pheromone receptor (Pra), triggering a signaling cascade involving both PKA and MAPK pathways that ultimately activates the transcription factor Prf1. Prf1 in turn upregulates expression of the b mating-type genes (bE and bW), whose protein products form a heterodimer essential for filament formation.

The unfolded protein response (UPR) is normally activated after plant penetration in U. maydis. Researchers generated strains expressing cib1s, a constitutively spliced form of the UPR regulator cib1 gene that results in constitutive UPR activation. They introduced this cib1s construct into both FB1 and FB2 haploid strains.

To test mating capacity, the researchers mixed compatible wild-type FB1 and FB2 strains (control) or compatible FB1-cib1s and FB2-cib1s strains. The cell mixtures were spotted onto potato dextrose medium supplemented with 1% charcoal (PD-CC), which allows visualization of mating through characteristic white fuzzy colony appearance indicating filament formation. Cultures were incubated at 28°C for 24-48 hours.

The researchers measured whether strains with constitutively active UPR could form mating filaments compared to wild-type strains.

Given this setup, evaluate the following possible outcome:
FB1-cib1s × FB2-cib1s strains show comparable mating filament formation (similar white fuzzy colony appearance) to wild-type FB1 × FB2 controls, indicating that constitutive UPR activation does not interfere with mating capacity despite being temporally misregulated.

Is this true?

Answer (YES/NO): NO